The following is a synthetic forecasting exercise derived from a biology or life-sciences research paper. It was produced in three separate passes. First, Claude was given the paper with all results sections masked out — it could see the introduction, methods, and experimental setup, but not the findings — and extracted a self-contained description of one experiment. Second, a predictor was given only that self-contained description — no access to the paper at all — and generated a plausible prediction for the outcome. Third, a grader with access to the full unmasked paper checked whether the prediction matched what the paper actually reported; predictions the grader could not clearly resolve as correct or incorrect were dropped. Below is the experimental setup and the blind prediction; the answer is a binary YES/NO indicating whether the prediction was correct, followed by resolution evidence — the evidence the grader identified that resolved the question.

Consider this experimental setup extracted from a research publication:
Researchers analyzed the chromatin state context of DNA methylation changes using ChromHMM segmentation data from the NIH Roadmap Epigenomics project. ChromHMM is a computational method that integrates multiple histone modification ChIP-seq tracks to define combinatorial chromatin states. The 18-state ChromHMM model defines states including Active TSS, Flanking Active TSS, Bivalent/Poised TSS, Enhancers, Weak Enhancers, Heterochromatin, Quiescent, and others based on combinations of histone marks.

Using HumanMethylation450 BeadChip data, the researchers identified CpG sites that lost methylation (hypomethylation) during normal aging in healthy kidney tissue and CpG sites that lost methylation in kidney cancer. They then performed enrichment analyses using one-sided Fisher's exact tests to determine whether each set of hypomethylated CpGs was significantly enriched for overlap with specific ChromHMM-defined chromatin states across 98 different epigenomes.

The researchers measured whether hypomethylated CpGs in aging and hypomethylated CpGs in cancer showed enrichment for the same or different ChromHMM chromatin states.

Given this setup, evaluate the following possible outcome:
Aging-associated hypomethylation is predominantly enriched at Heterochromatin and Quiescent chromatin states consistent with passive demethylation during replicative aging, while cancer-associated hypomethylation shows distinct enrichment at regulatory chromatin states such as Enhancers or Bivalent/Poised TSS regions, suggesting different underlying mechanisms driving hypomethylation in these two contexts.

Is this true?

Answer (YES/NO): NO